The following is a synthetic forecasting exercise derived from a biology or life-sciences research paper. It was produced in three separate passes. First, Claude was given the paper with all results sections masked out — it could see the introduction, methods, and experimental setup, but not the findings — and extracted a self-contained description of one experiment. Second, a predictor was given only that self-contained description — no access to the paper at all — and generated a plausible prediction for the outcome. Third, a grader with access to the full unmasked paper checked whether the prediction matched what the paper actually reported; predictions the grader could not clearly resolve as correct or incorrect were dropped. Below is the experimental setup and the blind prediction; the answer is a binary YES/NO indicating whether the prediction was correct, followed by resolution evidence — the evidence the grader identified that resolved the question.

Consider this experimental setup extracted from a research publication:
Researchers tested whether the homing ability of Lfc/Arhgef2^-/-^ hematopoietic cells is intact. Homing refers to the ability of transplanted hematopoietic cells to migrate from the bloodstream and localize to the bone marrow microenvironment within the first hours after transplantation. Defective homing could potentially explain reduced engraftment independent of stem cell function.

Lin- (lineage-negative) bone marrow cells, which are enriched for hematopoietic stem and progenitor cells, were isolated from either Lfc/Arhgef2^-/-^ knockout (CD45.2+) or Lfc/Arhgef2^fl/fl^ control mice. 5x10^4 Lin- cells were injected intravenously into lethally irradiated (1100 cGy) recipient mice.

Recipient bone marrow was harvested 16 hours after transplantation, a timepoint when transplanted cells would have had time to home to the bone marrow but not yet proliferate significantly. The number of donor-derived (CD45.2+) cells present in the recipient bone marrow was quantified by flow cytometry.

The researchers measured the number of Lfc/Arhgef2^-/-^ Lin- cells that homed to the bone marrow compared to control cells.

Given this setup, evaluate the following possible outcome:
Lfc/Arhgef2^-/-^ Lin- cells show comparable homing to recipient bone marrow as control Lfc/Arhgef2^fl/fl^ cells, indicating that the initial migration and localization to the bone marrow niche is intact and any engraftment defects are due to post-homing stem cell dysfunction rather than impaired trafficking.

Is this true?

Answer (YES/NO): YES